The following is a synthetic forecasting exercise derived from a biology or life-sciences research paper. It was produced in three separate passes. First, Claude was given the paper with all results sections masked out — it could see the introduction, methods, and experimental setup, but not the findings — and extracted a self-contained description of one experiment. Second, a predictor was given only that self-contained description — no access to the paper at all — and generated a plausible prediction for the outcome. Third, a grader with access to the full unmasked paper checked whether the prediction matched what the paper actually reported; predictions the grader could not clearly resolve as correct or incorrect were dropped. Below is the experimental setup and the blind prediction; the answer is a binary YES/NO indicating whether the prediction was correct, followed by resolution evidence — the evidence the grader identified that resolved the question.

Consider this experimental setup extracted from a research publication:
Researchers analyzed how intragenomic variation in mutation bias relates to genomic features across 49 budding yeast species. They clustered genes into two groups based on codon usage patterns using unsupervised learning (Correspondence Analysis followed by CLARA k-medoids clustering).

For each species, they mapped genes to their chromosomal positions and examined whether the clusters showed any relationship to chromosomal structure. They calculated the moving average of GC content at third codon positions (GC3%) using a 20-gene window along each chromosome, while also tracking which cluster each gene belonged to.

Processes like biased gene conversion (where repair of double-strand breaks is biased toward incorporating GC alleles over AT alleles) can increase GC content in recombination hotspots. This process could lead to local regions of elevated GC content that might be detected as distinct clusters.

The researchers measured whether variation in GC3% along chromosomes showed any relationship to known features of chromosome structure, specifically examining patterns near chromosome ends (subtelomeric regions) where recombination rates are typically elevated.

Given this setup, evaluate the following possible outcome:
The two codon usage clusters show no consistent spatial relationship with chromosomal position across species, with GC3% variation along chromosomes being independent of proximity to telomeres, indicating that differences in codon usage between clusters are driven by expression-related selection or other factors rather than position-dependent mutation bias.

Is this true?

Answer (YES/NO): NO